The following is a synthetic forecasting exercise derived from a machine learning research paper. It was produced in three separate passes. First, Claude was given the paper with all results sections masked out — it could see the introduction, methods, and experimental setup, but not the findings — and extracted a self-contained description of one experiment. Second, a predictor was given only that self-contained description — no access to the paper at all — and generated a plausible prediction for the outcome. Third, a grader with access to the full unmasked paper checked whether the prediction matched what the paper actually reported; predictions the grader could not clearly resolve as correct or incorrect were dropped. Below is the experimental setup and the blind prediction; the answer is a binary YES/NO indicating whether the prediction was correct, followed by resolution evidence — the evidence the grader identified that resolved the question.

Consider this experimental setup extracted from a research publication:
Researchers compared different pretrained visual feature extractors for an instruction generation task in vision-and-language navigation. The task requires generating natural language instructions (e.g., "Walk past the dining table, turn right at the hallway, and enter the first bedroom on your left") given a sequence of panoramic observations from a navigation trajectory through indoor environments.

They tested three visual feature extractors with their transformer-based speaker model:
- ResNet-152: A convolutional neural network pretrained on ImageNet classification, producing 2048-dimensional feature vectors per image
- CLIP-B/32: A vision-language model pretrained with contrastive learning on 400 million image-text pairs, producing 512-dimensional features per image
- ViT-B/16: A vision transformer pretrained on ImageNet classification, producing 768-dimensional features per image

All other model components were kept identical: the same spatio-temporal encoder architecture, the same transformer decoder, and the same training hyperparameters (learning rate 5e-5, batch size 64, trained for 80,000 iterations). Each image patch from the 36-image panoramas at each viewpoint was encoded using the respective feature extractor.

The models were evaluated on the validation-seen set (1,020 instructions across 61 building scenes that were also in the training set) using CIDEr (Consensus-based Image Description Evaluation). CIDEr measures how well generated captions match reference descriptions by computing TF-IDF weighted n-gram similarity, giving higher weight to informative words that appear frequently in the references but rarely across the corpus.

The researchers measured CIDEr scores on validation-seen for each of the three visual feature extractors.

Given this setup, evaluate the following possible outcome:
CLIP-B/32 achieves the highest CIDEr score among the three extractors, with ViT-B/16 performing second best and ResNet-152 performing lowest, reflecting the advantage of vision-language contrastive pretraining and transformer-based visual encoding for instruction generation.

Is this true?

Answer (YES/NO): NO